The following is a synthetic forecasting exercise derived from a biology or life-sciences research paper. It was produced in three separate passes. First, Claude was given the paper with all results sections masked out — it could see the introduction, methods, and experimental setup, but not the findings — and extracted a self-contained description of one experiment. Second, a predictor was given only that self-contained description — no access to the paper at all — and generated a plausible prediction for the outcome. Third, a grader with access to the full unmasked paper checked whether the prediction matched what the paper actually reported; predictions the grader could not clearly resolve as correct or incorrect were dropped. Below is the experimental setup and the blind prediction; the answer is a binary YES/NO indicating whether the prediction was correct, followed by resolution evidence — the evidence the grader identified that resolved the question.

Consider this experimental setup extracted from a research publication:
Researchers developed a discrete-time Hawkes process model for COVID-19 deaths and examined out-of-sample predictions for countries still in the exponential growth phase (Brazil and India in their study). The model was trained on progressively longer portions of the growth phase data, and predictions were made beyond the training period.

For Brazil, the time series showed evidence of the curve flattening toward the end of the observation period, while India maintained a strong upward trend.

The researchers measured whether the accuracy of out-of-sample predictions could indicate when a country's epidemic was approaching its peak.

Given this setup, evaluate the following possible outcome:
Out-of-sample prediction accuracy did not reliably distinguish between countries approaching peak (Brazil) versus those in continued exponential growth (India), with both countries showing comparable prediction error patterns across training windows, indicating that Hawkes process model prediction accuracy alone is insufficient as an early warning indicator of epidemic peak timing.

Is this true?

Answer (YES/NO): NO